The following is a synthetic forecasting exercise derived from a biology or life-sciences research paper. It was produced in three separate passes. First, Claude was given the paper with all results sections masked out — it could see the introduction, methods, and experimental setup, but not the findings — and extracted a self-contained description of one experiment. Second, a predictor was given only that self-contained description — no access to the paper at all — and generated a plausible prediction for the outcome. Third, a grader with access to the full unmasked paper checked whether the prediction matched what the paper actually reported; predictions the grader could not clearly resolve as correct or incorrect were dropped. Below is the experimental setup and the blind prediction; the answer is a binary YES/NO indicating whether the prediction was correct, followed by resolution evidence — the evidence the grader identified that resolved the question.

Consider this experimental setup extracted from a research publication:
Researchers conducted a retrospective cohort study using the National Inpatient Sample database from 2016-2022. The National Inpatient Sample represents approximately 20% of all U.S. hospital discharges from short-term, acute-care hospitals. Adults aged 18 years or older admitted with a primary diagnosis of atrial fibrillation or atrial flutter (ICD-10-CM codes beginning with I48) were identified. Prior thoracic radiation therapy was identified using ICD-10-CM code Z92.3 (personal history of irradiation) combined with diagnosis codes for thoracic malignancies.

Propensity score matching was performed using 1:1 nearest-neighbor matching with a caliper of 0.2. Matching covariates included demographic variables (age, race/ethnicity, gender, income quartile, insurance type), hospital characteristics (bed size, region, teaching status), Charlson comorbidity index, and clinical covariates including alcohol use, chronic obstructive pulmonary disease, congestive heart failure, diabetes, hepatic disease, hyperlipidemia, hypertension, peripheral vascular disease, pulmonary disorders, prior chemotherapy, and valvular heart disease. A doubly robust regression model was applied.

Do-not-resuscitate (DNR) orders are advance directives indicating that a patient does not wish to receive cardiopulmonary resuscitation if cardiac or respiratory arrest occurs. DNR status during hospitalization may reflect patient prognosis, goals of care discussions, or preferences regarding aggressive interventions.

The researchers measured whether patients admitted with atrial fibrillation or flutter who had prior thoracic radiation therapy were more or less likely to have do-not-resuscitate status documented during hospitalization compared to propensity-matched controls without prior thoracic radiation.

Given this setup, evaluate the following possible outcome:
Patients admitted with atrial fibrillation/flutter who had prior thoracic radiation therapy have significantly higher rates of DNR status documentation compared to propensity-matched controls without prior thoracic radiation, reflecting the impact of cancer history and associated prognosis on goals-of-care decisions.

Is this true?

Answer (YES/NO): YES